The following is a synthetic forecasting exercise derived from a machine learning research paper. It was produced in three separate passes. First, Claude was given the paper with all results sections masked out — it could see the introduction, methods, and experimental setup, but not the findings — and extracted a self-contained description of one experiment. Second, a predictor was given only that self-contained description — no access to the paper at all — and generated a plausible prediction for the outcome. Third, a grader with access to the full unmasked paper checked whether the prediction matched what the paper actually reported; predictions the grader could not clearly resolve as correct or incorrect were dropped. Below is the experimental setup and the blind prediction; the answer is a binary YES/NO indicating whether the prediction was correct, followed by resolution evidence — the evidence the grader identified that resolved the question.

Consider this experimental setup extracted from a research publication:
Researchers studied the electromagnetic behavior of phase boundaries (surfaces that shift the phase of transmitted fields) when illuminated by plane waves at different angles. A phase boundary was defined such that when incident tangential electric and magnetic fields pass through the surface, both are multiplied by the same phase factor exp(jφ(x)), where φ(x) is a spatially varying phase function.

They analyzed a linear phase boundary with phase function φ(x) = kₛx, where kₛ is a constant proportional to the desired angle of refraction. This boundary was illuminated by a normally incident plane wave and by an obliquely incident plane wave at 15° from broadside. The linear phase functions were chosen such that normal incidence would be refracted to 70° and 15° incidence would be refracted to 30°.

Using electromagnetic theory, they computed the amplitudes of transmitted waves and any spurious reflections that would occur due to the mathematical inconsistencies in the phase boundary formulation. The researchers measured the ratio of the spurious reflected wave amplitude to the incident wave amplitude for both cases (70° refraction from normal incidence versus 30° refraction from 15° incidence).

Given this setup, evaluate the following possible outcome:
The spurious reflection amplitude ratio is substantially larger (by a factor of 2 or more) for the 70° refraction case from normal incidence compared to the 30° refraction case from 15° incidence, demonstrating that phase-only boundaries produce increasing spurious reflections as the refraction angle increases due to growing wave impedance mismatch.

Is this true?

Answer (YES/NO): YES